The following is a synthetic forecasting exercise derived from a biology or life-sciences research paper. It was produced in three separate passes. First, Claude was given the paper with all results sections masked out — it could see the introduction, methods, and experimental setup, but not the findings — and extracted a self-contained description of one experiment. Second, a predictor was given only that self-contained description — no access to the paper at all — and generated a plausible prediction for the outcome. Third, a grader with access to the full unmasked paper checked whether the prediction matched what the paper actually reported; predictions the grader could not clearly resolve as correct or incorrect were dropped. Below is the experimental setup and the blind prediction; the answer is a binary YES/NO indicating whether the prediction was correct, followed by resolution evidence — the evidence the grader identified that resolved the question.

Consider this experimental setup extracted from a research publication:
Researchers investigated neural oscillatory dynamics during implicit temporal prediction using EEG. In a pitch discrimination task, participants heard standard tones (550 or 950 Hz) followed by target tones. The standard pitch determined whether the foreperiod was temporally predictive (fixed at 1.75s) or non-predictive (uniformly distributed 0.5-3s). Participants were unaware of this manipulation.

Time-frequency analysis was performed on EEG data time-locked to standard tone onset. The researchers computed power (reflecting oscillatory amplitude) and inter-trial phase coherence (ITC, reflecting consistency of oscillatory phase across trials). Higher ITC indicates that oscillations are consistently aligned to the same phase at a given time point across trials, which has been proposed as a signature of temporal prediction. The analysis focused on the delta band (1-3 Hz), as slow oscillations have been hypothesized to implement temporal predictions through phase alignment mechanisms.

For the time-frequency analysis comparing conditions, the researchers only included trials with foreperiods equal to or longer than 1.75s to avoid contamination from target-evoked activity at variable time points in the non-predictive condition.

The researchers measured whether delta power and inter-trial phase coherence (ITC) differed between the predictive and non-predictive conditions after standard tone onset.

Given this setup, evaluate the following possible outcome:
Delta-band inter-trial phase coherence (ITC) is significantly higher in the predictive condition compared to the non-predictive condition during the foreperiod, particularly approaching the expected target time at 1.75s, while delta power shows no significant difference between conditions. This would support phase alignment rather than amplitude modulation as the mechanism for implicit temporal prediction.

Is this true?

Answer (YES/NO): NO